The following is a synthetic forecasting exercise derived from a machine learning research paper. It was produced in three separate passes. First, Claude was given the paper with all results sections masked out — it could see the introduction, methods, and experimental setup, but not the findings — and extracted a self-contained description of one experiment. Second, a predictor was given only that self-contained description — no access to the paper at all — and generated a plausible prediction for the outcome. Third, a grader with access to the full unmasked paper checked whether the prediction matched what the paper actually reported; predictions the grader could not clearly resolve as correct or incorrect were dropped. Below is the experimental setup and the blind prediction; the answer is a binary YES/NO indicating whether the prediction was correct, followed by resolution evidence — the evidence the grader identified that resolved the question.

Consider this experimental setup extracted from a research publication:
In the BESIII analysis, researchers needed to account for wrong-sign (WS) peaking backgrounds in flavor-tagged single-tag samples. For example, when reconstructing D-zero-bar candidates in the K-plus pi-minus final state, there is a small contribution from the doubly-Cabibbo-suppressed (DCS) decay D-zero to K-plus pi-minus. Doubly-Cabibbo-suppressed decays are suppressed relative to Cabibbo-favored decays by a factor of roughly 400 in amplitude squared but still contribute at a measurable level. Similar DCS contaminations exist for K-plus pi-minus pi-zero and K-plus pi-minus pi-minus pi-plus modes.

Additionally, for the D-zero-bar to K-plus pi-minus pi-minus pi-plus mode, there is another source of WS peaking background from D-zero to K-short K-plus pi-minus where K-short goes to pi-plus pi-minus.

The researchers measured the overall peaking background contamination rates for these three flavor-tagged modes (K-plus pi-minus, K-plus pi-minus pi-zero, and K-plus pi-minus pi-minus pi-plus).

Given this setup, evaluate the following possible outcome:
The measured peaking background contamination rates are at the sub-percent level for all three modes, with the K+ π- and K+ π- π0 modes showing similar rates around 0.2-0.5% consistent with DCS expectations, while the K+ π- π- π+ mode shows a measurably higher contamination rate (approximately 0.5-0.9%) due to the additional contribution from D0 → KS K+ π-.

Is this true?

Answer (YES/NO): NO